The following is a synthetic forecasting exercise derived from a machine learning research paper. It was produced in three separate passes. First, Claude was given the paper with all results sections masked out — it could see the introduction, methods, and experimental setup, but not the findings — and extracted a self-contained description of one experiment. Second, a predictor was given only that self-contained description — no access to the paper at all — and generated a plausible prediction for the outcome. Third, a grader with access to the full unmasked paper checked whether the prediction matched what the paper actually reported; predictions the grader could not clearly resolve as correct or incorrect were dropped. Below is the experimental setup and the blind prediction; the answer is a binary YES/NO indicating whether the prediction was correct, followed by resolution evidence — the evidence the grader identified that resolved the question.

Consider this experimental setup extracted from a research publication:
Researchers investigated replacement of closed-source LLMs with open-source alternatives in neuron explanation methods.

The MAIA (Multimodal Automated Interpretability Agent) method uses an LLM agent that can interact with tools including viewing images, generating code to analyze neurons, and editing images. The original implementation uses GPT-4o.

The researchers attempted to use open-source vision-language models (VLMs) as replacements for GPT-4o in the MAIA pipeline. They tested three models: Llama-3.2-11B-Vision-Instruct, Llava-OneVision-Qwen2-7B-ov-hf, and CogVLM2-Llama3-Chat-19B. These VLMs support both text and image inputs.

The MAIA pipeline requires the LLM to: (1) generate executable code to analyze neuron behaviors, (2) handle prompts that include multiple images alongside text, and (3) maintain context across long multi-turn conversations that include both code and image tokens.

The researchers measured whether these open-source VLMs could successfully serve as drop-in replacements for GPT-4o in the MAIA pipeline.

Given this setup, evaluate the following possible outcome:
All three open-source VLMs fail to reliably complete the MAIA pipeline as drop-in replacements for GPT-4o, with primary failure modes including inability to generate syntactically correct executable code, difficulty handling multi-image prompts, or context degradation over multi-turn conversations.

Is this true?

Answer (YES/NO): YES